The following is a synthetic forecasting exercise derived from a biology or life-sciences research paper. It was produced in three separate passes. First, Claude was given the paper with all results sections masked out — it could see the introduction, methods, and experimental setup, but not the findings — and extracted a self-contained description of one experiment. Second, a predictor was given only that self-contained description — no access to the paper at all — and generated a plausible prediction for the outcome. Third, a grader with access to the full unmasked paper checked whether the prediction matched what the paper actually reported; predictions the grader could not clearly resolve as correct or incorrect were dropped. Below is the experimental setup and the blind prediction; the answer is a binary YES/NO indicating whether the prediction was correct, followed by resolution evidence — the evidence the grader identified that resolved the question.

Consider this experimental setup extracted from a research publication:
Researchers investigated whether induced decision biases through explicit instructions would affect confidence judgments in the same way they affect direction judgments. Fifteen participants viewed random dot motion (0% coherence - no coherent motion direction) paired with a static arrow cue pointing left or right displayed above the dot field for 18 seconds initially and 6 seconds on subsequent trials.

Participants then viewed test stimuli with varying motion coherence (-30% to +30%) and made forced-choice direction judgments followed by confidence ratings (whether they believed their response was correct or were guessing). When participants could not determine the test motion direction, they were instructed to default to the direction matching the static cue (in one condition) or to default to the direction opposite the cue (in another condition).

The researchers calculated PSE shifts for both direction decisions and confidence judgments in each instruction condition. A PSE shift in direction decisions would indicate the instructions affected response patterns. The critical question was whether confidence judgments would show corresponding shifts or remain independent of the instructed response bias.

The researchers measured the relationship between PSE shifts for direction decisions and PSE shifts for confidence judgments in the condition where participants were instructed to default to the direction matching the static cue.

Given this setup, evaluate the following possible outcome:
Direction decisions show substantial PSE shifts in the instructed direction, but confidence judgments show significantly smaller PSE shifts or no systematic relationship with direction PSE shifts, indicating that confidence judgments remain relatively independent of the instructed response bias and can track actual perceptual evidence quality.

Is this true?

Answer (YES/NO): YES